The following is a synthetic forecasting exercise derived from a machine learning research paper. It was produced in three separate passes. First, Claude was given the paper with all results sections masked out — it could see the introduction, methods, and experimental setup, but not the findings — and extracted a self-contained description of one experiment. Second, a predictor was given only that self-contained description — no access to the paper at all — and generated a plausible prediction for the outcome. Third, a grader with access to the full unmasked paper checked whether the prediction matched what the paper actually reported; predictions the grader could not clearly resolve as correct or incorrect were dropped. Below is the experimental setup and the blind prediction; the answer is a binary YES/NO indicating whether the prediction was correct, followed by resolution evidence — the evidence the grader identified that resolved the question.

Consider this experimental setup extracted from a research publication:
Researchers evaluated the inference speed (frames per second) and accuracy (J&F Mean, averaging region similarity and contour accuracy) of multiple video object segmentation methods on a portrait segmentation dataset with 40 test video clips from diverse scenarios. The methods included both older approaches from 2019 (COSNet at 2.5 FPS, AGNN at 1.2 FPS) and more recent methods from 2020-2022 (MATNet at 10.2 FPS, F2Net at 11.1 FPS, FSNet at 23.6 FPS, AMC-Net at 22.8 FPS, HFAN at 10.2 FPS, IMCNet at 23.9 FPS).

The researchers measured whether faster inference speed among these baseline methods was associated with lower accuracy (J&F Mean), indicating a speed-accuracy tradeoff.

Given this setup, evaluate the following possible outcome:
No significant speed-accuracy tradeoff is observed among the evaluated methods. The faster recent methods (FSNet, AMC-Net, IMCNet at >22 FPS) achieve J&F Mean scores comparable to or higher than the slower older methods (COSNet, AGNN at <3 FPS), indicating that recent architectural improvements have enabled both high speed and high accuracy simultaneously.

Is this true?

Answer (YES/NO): YES